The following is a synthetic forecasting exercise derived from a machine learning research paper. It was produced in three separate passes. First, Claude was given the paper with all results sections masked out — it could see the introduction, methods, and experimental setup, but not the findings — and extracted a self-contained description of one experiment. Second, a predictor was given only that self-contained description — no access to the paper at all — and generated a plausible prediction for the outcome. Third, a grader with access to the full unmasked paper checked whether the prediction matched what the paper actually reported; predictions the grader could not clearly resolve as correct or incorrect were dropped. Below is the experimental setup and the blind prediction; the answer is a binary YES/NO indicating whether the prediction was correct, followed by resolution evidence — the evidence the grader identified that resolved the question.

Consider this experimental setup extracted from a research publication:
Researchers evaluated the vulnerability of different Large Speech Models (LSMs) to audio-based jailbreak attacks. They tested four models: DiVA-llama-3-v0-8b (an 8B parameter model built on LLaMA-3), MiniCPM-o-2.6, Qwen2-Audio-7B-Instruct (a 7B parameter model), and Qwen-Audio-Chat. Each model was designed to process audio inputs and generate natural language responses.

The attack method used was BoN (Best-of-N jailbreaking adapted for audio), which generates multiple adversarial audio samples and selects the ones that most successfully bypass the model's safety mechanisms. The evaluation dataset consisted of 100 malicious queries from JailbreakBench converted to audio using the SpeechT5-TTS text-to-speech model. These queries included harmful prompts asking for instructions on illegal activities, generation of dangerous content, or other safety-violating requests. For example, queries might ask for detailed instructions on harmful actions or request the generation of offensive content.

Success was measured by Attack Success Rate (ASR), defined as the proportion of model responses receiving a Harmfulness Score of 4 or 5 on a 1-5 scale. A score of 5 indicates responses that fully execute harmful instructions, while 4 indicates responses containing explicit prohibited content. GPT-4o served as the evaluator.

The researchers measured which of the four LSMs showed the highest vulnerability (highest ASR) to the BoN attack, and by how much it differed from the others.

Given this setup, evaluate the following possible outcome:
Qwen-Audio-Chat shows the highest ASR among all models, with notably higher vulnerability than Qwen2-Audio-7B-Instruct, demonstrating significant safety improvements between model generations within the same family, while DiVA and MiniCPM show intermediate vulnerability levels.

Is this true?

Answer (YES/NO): YES